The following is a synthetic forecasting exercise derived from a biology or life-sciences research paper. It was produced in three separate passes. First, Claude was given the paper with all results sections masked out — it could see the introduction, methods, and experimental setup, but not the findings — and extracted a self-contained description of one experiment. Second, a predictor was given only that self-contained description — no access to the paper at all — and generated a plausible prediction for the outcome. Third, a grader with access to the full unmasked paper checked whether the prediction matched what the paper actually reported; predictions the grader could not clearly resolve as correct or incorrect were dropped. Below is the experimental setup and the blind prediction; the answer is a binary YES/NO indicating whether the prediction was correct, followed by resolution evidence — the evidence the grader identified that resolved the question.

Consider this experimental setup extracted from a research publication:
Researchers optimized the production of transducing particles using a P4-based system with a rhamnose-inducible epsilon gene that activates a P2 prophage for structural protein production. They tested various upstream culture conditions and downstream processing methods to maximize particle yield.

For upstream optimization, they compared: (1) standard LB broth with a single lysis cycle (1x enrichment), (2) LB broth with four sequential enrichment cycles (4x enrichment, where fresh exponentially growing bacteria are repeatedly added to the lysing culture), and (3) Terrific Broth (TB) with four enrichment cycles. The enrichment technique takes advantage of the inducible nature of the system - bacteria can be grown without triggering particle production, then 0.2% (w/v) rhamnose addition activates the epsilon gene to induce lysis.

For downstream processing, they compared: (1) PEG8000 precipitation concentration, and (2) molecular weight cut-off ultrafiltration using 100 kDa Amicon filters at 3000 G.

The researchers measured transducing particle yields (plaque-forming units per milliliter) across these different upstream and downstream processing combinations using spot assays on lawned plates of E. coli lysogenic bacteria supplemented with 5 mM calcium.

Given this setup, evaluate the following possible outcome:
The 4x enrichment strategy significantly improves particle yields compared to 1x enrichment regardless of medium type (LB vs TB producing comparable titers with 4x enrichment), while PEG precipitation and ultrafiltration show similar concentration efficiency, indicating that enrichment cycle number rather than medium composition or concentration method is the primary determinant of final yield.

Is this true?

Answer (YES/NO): NO